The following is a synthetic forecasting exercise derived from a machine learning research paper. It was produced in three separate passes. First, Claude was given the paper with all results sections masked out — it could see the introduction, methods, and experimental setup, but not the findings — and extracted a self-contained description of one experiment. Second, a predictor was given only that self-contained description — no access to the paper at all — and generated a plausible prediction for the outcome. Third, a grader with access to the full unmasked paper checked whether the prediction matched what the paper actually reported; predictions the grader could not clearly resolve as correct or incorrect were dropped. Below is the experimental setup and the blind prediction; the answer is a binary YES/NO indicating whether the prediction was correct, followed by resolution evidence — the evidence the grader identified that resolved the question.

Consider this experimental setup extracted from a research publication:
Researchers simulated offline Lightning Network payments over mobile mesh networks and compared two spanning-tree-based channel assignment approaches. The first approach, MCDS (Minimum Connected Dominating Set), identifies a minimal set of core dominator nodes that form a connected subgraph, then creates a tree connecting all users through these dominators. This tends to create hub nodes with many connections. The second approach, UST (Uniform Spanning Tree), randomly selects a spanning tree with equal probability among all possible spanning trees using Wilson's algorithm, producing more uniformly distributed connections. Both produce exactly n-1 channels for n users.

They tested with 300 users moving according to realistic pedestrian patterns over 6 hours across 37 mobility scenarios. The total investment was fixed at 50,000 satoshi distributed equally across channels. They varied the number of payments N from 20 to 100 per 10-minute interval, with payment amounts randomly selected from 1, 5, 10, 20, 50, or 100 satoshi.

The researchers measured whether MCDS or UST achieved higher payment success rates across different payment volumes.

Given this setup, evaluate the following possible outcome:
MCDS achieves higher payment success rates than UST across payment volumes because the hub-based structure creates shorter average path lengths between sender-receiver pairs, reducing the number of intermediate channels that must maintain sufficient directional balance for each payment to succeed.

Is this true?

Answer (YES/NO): YES